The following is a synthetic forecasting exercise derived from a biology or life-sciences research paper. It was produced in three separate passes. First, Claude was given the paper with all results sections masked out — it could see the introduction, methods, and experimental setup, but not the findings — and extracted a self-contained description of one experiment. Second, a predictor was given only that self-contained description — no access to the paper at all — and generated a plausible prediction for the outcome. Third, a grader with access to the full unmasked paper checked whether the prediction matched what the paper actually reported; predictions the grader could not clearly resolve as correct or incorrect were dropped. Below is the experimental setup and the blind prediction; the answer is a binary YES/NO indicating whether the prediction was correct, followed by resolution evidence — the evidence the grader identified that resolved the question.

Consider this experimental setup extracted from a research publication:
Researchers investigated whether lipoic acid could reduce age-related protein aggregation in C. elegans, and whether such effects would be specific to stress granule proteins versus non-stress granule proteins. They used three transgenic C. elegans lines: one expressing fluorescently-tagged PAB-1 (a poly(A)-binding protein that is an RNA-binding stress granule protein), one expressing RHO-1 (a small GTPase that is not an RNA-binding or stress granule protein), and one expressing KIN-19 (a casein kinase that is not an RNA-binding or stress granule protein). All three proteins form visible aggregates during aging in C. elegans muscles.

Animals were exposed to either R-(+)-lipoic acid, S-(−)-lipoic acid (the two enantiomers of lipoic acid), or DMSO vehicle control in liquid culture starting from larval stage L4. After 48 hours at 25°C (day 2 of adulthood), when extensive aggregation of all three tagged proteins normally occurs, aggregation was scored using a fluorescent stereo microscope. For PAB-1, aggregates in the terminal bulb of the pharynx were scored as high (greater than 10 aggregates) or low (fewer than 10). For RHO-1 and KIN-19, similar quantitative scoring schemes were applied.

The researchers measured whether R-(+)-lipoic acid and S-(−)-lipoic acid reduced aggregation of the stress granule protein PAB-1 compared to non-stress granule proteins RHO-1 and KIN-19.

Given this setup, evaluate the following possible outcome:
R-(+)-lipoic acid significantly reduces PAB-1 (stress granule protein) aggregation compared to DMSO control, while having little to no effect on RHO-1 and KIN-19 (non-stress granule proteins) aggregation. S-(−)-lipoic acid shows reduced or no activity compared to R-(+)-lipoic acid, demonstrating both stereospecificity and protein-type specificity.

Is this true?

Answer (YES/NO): NO